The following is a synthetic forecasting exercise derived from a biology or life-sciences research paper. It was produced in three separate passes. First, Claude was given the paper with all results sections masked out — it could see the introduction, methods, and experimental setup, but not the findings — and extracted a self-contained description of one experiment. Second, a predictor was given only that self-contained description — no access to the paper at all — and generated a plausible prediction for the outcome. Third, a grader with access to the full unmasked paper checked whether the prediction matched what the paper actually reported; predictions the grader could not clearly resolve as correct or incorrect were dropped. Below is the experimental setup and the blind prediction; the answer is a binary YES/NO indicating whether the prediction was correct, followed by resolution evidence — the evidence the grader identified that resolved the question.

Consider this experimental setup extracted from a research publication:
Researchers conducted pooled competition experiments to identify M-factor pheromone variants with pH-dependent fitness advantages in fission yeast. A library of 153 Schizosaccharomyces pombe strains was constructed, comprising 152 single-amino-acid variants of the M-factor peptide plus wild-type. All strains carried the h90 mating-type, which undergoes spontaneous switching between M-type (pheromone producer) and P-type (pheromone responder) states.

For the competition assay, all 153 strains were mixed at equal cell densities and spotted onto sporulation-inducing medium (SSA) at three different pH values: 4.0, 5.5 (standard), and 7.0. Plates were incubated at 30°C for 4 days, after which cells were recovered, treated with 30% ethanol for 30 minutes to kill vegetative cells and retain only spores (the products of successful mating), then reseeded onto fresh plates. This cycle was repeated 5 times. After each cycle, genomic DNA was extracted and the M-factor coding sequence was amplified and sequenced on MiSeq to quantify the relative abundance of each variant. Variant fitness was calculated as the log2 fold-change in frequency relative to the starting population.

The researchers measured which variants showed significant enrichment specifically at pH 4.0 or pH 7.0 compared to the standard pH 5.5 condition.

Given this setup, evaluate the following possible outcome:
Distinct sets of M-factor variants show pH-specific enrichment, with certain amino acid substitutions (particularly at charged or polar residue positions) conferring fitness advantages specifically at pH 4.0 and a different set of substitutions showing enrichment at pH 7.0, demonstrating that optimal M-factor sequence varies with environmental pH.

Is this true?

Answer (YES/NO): YES